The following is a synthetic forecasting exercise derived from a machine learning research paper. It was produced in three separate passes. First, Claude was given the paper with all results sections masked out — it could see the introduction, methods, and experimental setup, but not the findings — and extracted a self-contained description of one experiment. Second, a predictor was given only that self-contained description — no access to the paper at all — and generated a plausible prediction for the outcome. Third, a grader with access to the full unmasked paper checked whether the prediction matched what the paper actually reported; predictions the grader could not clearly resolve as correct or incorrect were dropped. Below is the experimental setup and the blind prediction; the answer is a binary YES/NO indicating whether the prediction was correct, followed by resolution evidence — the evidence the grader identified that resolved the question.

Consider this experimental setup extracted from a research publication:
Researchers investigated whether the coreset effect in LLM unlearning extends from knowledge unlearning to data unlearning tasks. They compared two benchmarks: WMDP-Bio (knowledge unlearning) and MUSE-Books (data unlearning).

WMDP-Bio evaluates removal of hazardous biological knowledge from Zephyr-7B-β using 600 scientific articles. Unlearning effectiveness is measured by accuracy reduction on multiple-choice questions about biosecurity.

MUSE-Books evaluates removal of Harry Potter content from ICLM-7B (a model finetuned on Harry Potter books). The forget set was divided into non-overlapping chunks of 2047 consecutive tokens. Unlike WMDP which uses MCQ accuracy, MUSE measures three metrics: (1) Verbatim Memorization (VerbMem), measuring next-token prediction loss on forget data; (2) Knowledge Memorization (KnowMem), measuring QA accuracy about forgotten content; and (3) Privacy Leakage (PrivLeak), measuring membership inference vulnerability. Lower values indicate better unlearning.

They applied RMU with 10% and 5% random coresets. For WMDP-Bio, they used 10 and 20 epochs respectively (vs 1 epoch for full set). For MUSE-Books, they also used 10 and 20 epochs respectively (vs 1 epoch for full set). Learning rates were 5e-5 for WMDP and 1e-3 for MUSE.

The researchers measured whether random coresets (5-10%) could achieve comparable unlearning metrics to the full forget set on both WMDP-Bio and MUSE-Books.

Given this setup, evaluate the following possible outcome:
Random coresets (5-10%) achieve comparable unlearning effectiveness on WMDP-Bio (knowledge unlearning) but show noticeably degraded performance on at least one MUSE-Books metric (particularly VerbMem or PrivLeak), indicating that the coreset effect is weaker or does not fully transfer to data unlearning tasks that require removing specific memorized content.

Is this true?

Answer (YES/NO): NO